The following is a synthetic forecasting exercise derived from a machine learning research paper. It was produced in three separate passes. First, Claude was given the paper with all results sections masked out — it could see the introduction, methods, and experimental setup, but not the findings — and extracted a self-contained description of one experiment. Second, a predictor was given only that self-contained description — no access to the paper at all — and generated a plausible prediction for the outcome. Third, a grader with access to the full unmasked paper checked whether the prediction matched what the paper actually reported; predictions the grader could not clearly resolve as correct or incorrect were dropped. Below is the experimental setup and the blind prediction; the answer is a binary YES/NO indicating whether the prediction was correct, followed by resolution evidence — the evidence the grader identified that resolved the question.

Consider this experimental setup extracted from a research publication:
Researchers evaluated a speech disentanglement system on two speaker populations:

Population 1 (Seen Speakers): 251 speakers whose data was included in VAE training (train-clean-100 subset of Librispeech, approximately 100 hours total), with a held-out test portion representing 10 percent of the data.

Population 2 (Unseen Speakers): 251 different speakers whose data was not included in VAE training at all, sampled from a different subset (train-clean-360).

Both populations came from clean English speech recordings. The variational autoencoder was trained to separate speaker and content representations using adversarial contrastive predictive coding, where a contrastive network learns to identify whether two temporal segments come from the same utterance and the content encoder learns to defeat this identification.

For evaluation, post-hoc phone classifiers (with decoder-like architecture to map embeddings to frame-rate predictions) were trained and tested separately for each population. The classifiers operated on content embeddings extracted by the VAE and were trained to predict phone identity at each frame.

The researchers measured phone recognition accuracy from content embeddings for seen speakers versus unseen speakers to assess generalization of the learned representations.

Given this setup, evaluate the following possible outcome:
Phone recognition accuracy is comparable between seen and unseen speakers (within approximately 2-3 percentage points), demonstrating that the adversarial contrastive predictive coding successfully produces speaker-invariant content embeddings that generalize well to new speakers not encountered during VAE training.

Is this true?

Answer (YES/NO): YES